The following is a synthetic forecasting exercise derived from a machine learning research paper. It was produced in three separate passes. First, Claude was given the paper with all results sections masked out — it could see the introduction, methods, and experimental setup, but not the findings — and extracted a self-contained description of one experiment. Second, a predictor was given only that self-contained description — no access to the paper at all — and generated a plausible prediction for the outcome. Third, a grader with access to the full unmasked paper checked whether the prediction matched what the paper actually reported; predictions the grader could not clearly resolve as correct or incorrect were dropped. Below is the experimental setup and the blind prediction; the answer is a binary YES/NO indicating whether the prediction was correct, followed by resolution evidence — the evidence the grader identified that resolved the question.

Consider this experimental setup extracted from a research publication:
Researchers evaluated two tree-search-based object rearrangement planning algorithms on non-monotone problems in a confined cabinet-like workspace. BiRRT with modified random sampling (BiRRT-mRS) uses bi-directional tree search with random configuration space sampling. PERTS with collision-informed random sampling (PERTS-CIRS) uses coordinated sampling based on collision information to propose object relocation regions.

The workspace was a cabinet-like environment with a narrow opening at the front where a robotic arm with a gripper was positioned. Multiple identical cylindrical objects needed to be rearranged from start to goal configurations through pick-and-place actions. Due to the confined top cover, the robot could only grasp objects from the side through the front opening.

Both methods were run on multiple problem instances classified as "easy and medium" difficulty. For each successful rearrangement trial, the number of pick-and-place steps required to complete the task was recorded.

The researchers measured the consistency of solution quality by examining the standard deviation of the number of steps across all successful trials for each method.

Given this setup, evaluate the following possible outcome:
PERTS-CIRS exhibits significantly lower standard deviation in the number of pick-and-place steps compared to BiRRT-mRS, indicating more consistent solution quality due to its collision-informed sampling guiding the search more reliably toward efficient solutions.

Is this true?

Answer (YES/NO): NO